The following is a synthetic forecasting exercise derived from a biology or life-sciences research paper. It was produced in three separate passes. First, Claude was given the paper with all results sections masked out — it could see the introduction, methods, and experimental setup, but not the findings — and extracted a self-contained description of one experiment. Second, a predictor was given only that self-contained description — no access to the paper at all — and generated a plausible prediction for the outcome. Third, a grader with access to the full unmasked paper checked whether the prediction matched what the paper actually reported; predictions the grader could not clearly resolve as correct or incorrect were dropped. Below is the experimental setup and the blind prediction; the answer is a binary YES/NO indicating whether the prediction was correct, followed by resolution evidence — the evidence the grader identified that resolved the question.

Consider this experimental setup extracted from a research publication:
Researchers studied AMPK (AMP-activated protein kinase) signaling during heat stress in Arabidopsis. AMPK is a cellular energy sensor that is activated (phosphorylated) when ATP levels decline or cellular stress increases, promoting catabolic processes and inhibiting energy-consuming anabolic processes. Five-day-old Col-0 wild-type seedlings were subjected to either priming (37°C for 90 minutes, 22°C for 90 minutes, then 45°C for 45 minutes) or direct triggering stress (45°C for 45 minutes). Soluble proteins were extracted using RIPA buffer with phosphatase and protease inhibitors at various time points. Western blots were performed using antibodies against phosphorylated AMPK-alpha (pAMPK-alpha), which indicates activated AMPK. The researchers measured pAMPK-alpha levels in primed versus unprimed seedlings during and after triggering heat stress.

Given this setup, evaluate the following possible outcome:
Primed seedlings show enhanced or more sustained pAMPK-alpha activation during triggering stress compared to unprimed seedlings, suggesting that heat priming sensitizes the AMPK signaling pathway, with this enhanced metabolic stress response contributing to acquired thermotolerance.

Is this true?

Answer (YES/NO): NO